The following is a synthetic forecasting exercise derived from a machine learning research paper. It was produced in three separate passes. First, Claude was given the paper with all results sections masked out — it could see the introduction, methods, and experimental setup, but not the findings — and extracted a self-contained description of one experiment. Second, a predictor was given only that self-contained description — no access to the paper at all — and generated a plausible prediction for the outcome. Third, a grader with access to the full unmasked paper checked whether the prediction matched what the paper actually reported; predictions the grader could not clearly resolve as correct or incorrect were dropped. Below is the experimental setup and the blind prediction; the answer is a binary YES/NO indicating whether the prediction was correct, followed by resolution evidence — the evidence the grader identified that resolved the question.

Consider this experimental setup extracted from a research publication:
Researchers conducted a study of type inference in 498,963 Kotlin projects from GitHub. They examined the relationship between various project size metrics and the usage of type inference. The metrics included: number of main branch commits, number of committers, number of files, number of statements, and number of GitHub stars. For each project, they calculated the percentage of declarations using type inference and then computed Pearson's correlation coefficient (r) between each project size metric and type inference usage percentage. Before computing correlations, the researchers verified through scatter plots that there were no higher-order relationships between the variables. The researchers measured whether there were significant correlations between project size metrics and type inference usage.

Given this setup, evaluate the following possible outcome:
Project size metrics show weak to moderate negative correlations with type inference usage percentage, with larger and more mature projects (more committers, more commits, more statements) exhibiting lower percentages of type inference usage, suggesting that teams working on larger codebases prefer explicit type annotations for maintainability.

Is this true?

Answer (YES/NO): NO